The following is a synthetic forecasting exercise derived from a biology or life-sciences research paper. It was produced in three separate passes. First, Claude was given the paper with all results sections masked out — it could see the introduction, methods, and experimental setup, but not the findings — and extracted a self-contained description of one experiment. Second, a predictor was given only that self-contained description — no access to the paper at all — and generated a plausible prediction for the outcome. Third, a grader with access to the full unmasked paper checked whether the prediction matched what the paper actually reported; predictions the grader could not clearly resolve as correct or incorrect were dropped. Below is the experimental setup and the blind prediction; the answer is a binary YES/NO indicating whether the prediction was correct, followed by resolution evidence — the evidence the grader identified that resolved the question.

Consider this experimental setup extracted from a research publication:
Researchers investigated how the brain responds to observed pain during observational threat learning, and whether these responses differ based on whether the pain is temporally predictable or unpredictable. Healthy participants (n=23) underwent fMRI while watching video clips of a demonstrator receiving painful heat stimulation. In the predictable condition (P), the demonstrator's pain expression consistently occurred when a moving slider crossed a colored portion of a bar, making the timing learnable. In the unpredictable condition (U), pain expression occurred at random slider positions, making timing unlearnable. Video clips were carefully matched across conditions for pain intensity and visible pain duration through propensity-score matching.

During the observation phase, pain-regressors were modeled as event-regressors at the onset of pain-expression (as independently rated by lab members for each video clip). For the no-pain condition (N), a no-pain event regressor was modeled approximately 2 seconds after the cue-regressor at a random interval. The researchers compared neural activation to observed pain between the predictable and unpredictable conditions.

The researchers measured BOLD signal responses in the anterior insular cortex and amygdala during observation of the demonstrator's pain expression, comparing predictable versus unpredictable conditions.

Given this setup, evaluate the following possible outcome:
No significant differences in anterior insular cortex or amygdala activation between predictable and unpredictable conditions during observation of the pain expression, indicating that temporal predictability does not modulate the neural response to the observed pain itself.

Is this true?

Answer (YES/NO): NO